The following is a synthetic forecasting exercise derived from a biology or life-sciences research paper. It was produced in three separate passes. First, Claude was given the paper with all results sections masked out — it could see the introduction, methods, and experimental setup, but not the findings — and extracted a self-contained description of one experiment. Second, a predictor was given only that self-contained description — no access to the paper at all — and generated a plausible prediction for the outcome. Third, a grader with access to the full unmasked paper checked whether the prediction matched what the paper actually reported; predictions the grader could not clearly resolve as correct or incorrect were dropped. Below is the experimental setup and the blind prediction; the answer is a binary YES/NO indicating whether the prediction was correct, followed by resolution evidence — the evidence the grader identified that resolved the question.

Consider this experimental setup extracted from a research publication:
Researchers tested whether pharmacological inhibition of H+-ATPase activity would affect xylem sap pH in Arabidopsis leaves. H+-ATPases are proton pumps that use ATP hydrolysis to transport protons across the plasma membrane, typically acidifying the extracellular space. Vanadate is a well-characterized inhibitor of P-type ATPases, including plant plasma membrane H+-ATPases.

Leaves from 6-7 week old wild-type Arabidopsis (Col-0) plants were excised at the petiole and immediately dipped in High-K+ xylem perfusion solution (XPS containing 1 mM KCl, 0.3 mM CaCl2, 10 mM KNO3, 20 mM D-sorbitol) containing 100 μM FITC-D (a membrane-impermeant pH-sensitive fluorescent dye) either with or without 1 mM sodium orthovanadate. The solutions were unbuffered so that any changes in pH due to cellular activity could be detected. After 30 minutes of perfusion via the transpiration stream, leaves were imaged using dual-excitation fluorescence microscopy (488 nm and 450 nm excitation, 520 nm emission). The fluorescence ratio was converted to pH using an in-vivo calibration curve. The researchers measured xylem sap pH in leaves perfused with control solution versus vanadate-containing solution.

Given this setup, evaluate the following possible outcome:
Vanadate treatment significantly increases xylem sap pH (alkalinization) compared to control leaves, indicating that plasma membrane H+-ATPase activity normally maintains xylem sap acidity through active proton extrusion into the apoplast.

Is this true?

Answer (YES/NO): YES